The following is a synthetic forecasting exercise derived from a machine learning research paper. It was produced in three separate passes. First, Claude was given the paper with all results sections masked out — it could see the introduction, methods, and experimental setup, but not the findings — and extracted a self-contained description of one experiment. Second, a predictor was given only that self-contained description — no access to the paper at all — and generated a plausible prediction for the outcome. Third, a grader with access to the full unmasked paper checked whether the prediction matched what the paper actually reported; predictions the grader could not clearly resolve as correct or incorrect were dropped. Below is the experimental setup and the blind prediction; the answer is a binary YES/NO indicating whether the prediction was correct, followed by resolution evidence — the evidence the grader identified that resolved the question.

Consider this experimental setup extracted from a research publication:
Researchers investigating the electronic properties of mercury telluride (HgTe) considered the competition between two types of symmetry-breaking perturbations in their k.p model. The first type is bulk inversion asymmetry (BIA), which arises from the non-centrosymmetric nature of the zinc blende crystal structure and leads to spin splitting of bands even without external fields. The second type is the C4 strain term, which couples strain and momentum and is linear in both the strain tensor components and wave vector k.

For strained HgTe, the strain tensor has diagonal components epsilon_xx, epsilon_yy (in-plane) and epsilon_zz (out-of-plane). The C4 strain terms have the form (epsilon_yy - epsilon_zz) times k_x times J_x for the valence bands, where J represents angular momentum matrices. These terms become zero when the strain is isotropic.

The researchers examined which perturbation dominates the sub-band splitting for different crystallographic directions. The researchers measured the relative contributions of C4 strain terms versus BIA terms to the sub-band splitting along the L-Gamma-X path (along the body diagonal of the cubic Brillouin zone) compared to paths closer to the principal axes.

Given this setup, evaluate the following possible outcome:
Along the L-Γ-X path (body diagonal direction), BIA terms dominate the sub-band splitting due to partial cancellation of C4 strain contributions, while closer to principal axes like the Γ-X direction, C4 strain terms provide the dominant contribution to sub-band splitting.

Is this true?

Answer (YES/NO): YES